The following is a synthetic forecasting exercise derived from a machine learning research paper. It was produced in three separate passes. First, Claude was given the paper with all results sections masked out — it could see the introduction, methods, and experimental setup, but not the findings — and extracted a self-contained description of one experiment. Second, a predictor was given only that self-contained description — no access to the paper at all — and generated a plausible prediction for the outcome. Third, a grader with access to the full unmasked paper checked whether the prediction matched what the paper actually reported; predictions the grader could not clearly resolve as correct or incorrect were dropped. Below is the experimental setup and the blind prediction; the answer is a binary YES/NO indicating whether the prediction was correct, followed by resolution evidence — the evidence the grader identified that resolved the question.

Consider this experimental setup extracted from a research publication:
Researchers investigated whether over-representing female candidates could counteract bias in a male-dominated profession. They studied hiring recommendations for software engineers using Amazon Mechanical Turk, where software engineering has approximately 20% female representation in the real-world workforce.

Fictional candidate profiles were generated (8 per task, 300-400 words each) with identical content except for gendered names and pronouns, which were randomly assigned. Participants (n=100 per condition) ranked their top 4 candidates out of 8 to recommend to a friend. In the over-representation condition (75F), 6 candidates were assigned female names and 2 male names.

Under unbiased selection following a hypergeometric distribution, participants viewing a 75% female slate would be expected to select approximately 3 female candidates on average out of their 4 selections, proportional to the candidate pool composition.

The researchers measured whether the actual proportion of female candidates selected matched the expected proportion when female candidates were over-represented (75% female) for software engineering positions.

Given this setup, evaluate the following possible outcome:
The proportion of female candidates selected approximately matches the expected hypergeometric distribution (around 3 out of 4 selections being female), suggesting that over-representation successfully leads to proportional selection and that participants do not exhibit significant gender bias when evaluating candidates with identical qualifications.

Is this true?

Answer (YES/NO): YES